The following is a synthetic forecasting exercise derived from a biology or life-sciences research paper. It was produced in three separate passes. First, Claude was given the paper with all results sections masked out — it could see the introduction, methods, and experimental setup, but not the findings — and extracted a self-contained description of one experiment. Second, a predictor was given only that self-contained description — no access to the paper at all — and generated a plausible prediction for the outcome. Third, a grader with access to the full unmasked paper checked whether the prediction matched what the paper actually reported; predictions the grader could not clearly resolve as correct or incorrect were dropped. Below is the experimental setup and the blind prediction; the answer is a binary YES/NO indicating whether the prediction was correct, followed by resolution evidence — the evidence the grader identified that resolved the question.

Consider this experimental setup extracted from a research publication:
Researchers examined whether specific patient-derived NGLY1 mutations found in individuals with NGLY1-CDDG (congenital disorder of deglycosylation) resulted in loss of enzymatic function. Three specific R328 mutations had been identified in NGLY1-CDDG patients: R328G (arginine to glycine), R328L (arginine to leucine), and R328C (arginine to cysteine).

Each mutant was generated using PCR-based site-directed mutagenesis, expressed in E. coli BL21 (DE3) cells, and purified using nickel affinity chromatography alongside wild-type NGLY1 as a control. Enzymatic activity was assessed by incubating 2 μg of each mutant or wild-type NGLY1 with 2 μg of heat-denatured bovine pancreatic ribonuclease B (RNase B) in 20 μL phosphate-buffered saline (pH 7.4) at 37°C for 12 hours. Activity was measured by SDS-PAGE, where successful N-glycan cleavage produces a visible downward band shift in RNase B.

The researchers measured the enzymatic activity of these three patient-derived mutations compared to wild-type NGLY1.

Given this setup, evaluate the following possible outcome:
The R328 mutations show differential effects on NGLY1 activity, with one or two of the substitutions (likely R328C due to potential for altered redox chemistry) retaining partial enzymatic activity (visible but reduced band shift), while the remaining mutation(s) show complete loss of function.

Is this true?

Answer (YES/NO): YES